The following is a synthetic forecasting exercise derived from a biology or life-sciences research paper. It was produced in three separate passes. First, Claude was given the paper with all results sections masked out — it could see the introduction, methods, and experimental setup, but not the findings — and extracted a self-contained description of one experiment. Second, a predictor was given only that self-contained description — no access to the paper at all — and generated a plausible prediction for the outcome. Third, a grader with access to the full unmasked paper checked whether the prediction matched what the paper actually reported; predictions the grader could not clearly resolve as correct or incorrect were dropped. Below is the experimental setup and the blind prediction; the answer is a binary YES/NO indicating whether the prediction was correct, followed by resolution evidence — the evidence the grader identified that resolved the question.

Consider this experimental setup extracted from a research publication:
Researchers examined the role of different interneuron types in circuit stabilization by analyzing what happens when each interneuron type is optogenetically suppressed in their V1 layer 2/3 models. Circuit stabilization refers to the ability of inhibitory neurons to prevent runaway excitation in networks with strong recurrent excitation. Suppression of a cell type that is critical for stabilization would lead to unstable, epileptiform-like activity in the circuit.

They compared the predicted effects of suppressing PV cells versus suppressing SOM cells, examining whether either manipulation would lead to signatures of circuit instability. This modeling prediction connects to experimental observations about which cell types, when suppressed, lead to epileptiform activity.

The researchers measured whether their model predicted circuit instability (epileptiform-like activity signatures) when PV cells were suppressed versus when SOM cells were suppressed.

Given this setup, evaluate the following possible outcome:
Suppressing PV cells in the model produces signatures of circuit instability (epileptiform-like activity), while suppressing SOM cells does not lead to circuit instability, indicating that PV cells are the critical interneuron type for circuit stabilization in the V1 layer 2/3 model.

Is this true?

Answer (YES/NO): YES